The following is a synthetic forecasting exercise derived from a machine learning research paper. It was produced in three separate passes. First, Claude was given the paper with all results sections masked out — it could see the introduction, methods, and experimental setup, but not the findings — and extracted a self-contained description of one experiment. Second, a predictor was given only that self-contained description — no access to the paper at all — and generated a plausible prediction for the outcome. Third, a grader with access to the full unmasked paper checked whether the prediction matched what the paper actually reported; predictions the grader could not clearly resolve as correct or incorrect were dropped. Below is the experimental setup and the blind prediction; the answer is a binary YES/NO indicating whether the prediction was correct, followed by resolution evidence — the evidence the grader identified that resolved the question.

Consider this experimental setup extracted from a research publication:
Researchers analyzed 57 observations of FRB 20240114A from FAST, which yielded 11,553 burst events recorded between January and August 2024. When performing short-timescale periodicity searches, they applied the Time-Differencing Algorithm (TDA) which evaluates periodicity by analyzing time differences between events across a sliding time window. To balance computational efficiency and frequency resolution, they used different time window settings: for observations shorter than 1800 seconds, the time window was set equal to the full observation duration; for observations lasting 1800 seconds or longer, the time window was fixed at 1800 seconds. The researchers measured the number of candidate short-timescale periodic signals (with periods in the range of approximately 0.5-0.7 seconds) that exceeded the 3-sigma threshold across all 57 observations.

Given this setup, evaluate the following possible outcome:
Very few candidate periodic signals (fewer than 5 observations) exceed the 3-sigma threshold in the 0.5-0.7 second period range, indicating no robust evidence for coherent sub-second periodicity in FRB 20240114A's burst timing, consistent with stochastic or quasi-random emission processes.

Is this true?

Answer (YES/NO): NO